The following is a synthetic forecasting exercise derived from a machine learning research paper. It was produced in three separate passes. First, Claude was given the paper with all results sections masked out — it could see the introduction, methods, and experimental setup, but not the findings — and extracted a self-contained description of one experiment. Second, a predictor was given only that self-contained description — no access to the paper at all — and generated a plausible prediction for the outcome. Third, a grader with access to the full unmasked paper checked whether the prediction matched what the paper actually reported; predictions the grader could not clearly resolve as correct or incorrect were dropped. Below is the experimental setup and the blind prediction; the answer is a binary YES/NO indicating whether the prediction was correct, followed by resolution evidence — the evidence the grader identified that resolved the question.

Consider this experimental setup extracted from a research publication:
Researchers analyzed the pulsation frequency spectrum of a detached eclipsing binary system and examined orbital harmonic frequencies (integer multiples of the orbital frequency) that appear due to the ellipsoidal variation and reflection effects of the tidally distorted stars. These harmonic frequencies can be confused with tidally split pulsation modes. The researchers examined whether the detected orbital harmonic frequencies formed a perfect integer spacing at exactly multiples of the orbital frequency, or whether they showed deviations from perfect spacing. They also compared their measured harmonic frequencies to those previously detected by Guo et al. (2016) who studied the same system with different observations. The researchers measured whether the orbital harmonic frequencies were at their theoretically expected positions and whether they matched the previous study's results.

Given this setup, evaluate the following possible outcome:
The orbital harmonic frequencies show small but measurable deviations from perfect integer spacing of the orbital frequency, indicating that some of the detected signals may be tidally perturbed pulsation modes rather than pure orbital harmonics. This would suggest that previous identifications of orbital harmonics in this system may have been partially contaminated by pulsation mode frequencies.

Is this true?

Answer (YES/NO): NO